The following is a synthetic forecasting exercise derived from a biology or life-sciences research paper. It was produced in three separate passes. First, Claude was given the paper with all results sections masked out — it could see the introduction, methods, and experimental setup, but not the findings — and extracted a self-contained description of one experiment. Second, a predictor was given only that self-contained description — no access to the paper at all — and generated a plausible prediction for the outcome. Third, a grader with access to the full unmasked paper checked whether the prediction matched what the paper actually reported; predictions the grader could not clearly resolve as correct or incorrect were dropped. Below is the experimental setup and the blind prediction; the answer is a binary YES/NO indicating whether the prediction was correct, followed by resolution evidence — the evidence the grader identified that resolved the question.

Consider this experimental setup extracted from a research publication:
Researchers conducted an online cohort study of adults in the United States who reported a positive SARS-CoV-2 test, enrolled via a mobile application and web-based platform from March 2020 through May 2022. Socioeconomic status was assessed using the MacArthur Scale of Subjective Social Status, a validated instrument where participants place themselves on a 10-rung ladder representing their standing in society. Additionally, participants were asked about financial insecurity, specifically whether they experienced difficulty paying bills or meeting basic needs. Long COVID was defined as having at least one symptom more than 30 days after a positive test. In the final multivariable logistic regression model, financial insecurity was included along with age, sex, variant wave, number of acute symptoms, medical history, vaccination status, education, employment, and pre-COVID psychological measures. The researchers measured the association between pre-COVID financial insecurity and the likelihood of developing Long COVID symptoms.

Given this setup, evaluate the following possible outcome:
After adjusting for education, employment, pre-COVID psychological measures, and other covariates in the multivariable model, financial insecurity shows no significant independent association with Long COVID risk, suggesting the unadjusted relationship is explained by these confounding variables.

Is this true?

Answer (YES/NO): NO